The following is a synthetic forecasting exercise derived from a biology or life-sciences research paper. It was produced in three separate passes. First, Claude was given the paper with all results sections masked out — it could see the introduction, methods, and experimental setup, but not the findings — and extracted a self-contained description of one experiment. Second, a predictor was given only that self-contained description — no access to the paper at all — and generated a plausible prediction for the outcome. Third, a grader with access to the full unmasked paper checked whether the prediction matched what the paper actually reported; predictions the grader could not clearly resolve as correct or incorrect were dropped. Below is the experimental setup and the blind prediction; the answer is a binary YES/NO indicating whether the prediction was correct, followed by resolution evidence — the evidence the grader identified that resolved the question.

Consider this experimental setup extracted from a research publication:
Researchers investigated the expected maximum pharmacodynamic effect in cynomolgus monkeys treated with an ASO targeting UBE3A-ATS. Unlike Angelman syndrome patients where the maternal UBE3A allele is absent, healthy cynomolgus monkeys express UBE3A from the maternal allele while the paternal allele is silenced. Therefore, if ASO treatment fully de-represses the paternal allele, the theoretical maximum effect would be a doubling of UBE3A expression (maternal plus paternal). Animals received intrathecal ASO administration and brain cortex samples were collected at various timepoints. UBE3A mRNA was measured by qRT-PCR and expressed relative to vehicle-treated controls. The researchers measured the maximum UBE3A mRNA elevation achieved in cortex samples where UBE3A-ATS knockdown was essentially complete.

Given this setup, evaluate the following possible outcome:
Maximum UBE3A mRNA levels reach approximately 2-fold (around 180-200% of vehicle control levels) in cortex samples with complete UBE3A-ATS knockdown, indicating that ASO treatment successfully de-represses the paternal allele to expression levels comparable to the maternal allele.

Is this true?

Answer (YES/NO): YES